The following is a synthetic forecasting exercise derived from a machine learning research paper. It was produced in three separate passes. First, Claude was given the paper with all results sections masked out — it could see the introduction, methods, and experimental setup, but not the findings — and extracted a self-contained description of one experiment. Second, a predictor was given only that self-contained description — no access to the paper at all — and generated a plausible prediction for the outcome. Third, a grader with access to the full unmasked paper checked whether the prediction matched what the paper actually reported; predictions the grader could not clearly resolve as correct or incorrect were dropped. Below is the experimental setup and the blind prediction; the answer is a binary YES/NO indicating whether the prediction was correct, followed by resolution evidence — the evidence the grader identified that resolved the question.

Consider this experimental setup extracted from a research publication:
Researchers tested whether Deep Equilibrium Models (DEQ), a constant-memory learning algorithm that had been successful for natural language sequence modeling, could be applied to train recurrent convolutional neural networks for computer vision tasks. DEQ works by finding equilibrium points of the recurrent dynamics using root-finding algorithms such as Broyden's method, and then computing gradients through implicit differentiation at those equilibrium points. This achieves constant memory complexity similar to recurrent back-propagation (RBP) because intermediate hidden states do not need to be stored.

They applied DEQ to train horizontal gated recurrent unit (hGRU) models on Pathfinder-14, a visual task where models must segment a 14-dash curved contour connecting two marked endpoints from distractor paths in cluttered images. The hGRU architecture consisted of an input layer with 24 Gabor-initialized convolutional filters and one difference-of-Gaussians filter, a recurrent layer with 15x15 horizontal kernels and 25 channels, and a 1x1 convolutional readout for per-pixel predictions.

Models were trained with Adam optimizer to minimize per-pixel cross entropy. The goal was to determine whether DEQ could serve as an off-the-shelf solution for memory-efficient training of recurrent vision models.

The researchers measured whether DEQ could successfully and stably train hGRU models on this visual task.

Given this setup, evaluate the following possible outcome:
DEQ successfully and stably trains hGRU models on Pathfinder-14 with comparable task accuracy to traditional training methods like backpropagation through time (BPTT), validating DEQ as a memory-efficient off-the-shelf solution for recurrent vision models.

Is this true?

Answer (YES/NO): NO